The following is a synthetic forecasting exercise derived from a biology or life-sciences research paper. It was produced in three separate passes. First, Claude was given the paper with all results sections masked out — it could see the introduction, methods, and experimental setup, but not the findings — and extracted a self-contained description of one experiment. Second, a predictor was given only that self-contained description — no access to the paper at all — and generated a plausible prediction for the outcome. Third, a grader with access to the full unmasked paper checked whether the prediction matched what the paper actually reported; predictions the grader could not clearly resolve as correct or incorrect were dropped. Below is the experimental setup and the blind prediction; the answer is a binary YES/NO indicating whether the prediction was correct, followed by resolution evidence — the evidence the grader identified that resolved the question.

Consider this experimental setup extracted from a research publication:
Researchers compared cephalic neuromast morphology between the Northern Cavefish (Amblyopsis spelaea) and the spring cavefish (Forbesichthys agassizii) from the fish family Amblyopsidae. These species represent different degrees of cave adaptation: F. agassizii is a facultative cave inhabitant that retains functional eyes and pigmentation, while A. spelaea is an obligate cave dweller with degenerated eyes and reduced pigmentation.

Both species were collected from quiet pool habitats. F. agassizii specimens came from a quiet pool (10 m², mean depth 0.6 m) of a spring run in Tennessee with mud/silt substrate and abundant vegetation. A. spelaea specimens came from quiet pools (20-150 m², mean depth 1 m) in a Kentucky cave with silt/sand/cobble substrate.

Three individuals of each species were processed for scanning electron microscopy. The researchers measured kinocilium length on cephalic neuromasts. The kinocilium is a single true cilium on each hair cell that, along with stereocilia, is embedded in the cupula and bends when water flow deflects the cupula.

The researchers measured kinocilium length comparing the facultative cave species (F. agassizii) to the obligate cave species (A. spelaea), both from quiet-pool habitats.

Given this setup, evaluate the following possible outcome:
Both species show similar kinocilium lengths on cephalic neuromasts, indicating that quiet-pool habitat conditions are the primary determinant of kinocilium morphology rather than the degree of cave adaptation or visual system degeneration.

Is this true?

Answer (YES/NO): NO